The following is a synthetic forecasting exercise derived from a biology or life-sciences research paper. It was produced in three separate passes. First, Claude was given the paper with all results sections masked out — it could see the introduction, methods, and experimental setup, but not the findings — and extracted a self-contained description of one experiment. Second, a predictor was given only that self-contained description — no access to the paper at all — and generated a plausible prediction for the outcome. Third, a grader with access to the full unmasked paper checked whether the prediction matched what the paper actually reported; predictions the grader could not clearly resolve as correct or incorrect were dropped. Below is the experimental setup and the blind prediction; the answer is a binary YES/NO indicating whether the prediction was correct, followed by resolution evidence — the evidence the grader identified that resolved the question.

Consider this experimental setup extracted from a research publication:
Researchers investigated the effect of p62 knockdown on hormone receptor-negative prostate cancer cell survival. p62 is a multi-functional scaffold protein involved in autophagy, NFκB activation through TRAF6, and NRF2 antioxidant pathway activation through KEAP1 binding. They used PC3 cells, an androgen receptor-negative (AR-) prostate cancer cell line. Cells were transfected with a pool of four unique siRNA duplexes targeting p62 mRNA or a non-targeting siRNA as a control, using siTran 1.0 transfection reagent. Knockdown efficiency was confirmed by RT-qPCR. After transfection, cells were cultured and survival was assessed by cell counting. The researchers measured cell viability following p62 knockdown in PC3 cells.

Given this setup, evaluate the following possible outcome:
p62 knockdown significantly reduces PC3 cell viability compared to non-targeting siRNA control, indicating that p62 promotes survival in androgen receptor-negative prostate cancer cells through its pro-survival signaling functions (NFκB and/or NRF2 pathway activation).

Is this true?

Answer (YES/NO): NO